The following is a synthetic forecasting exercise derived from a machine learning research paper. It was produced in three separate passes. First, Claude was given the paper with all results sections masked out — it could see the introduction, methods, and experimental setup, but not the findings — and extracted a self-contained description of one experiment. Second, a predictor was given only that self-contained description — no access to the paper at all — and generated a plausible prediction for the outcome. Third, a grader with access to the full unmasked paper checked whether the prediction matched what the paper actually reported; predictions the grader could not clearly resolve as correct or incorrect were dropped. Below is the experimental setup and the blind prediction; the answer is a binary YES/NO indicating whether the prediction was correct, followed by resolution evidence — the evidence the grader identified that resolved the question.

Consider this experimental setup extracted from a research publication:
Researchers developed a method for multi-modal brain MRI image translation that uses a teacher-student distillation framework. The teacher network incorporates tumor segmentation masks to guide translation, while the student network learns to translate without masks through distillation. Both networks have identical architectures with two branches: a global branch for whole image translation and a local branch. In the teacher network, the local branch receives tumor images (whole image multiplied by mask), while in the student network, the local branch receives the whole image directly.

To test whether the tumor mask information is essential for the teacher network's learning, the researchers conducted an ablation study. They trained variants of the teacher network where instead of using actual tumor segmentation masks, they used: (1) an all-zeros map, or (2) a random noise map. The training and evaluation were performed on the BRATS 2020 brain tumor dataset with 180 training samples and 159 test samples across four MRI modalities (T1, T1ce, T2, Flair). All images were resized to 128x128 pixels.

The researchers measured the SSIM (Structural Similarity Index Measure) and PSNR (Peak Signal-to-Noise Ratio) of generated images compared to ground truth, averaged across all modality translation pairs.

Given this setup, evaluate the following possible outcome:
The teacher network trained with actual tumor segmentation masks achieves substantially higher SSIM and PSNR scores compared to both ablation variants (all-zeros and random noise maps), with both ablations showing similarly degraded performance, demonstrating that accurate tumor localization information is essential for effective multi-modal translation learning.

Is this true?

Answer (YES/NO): NO